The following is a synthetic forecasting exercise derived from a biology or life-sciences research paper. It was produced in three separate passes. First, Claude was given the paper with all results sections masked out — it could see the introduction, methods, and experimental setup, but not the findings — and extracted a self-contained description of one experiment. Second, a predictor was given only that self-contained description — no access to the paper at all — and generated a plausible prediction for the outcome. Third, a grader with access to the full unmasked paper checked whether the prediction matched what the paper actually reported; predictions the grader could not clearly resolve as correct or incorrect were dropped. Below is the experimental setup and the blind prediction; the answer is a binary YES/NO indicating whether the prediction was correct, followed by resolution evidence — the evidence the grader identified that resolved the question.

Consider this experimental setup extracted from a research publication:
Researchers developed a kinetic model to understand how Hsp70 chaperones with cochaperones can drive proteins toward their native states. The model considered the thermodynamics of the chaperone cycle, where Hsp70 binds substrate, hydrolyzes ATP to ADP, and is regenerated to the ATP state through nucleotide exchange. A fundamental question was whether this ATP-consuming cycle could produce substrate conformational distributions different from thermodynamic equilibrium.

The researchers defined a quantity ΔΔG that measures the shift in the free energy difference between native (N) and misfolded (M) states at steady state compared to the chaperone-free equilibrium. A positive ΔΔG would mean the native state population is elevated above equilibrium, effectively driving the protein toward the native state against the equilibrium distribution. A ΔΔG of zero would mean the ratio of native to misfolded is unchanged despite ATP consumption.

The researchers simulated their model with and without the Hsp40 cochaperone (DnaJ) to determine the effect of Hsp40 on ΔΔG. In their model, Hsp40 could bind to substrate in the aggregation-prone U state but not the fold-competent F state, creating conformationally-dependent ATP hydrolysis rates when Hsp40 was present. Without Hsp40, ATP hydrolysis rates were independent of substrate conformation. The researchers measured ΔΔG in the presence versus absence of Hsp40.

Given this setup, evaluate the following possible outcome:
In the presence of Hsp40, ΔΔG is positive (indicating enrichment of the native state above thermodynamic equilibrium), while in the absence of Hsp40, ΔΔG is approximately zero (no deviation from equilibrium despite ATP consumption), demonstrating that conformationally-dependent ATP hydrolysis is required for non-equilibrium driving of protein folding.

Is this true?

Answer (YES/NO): YES